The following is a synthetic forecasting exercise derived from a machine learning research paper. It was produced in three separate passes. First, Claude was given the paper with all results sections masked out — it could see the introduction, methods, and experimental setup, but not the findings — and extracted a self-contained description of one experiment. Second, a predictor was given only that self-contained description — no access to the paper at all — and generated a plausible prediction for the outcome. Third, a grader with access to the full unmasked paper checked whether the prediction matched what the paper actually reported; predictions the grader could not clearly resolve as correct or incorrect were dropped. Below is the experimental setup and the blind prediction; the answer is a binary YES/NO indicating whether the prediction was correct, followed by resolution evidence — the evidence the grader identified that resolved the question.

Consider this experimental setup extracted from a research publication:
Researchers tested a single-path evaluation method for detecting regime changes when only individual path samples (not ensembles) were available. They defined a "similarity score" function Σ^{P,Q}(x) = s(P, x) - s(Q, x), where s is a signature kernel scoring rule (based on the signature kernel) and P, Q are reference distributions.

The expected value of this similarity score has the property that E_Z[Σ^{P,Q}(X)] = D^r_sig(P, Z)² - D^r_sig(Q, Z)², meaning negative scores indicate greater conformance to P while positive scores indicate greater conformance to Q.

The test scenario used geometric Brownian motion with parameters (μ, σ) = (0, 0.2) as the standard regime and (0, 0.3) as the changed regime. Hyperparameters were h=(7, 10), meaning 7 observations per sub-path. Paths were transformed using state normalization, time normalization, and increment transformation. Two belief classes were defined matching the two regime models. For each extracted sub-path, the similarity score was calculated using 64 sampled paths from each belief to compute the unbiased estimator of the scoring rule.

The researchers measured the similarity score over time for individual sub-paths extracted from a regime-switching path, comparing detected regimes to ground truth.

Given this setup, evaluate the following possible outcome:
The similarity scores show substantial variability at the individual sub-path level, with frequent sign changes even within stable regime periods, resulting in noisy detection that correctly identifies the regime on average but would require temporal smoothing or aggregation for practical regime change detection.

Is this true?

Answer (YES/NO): NO